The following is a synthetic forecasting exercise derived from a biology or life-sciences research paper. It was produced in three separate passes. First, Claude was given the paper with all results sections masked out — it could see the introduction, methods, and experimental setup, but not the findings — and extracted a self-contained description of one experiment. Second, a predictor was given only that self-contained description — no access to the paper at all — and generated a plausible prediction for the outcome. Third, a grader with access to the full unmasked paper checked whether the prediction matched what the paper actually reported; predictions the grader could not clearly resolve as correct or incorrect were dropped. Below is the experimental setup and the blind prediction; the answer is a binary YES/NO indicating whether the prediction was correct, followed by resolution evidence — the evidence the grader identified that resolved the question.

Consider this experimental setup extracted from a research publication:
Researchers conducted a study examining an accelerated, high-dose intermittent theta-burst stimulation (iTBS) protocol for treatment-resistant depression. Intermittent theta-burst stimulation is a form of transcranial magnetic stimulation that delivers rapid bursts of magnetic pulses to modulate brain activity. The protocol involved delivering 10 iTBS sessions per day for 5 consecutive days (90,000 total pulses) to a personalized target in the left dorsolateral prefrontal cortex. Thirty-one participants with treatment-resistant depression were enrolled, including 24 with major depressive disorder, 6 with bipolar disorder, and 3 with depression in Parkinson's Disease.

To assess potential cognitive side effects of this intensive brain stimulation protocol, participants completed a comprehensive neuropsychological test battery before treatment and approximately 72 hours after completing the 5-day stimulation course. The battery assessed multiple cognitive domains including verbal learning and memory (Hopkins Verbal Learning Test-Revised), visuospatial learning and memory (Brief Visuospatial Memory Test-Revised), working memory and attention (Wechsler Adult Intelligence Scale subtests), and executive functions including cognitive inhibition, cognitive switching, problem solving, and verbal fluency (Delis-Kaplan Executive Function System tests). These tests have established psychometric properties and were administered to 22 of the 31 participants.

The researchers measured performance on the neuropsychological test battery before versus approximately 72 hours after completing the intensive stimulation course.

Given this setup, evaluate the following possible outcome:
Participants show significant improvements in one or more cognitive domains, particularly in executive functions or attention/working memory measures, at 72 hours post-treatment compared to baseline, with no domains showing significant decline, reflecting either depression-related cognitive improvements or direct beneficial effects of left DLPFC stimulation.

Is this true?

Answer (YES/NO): YES